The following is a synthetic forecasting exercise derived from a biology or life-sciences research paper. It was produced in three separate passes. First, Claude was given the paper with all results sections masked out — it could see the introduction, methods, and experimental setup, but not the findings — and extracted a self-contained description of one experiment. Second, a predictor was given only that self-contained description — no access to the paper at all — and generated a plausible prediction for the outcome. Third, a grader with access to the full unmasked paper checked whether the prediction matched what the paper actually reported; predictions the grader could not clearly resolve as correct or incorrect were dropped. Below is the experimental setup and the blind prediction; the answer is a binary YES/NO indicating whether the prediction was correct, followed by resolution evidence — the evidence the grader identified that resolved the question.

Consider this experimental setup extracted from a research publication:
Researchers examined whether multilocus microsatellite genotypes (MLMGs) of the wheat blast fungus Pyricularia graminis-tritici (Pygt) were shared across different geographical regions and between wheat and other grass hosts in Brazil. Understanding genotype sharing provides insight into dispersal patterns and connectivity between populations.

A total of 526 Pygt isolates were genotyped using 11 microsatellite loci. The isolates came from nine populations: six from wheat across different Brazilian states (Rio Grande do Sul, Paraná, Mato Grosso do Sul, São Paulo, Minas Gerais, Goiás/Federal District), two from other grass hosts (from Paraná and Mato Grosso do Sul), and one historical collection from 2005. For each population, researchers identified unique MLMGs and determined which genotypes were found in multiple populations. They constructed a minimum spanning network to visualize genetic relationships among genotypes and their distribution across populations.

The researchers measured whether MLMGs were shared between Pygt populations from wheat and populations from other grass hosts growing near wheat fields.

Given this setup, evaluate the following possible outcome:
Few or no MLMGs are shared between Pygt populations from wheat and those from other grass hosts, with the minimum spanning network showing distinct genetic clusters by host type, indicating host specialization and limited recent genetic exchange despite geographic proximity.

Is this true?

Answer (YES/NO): NO